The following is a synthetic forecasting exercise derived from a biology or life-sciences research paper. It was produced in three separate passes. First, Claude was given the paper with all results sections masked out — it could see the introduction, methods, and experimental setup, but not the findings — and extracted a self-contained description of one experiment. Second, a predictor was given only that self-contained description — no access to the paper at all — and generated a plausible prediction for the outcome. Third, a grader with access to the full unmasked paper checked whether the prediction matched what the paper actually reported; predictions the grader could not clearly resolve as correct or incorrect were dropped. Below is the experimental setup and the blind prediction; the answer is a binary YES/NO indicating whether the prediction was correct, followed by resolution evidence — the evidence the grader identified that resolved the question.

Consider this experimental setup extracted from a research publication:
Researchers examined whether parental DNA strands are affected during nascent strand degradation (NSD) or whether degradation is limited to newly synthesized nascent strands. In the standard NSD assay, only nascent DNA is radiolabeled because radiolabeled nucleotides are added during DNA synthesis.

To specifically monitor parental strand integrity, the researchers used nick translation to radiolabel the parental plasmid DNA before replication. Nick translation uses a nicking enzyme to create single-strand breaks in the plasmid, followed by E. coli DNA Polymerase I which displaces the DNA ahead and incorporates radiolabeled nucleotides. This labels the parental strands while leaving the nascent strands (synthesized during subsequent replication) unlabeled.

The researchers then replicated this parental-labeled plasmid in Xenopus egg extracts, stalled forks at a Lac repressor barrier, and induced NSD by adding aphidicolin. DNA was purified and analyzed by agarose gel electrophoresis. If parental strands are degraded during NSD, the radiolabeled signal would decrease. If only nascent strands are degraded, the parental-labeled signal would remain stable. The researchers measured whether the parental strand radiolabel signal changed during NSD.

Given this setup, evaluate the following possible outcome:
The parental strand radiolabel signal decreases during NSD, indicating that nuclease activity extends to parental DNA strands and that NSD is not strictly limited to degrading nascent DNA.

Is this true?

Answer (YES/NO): NO